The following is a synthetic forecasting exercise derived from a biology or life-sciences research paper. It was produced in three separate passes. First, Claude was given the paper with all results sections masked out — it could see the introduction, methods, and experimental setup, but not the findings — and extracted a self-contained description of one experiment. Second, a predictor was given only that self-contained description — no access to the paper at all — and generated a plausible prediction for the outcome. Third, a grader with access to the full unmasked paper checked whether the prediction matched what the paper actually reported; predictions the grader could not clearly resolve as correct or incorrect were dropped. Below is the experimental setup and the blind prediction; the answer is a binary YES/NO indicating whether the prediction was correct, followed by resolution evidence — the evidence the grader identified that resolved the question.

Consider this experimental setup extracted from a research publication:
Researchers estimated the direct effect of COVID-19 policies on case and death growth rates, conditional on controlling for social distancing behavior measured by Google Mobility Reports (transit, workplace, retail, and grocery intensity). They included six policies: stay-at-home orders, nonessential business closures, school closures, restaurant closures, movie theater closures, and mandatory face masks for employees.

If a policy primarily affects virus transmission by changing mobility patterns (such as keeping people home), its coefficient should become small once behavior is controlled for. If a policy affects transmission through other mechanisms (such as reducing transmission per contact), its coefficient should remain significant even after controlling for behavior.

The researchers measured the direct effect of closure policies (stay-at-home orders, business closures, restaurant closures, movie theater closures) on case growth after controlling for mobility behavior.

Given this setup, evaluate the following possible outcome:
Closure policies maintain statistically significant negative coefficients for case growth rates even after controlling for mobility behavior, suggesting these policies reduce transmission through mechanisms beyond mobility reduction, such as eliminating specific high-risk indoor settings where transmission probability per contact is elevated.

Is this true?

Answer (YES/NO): NO